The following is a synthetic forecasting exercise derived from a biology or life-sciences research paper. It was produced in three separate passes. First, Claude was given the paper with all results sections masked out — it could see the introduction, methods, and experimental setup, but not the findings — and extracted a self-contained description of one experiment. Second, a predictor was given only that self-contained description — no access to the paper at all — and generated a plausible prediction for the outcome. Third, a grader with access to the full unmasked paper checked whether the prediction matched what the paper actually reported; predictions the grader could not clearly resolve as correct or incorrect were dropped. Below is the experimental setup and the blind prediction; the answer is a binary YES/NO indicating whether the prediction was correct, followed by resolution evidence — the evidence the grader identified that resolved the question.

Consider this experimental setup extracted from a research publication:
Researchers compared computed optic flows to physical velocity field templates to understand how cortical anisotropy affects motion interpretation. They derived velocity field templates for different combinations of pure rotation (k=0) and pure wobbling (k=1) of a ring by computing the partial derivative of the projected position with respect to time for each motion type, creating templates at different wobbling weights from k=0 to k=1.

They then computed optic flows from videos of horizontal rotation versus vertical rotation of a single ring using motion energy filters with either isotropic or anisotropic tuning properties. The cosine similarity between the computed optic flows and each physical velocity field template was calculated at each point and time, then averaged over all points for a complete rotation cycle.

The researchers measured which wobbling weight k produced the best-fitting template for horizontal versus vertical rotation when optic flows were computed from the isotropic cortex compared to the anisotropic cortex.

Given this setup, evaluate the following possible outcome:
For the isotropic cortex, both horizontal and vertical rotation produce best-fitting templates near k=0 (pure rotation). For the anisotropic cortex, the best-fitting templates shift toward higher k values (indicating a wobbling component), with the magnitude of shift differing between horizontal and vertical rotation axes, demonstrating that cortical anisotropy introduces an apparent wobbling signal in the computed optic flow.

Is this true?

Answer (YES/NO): NO